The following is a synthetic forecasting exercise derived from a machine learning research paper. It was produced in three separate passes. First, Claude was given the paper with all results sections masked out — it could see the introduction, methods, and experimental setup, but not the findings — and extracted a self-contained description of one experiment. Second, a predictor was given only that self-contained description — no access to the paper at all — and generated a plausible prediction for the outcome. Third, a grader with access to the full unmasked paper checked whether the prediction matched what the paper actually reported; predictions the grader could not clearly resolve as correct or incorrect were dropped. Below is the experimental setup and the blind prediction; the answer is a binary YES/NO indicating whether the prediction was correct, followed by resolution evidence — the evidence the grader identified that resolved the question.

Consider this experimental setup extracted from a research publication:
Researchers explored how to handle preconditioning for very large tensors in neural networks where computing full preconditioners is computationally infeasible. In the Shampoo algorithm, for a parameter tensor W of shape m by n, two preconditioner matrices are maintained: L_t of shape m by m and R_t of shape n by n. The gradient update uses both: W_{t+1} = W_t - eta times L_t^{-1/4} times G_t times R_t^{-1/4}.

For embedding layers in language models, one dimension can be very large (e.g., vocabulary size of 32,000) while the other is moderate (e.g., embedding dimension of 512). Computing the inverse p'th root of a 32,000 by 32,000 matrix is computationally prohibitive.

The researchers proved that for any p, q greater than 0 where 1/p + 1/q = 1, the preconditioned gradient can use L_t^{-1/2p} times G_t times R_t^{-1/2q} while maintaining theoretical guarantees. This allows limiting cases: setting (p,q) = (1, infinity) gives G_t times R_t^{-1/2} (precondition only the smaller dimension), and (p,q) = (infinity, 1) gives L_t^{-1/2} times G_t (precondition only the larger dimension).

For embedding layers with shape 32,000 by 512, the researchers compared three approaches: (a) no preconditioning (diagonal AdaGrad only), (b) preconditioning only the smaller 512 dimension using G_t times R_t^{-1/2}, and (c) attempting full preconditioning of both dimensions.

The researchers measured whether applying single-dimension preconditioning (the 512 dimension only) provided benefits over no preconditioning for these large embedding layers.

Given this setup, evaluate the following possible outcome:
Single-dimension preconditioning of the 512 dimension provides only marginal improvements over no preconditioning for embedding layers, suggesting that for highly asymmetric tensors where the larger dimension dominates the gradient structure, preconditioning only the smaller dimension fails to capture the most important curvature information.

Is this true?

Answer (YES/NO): NO